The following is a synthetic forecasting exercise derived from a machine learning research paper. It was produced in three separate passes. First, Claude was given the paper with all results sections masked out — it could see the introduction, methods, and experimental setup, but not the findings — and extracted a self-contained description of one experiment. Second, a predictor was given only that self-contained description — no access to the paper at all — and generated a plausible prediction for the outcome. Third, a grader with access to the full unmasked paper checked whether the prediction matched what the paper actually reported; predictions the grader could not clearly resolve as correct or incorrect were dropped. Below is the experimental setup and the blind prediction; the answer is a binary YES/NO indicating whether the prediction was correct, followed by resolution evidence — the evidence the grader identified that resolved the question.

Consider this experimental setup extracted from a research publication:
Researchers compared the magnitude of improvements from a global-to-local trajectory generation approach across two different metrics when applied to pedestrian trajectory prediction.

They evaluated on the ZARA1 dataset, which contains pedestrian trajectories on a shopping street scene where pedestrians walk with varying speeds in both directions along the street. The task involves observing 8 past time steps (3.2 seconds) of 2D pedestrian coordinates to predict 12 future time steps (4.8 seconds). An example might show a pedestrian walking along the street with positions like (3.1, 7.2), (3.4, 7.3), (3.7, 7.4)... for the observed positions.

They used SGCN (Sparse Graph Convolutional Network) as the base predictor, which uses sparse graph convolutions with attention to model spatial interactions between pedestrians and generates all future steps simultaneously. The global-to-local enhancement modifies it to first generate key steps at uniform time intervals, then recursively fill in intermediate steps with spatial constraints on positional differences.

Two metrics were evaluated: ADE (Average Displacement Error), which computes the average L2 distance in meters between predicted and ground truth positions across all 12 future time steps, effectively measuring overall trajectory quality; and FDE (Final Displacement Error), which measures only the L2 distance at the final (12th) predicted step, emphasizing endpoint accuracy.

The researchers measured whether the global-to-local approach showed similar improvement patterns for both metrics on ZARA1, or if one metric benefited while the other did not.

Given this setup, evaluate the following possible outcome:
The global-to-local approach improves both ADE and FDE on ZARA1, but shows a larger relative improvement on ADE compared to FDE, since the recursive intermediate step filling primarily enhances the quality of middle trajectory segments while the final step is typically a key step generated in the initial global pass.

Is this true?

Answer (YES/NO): NO